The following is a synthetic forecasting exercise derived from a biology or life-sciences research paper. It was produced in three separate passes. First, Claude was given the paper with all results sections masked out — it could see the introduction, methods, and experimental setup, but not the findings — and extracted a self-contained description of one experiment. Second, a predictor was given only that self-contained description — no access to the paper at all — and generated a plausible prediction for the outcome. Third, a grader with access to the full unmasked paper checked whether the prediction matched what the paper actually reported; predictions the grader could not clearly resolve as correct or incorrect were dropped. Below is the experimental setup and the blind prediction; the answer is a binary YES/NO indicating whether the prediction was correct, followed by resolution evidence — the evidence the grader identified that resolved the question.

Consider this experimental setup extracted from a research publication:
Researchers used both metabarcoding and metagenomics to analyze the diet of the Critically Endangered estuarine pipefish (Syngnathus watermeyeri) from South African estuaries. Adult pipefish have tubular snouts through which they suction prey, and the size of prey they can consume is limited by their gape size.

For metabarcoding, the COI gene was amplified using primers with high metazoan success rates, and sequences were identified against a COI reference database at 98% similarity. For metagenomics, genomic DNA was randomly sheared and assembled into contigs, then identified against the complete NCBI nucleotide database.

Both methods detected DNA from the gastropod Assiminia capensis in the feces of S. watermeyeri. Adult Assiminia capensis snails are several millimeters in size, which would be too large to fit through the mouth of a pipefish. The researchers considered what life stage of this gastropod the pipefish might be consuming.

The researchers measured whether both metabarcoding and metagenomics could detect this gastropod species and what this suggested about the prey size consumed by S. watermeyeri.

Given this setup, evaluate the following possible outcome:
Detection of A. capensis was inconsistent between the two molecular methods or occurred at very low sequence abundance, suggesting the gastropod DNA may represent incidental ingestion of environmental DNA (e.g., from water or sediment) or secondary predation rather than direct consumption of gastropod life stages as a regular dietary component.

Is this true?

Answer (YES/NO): NO